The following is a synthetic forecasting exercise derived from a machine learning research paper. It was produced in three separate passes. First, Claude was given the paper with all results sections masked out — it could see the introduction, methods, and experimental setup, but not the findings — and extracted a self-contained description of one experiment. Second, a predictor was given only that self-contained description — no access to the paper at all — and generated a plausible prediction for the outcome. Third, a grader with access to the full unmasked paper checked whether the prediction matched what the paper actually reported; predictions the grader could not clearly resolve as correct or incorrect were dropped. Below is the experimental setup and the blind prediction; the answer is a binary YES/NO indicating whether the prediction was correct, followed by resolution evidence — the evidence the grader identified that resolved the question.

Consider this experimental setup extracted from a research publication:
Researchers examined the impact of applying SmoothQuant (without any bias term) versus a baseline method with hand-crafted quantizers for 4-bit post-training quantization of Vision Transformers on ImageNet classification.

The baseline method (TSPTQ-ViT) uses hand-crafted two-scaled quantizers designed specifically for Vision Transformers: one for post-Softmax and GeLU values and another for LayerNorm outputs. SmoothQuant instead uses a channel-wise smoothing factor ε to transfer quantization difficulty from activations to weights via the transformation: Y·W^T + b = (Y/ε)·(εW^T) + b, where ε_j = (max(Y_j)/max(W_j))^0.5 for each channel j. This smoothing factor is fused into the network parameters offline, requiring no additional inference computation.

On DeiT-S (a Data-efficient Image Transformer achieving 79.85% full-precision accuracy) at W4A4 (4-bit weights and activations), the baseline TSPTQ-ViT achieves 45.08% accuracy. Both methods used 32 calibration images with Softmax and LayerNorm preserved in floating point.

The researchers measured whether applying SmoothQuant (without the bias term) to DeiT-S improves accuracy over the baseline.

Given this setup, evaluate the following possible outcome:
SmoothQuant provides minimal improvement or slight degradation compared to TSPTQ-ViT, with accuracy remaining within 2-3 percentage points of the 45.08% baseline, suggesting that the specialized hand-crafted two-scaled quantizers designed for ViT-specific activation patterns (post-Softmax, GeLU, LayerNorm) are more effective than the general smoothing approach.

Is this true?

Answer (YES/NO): NO